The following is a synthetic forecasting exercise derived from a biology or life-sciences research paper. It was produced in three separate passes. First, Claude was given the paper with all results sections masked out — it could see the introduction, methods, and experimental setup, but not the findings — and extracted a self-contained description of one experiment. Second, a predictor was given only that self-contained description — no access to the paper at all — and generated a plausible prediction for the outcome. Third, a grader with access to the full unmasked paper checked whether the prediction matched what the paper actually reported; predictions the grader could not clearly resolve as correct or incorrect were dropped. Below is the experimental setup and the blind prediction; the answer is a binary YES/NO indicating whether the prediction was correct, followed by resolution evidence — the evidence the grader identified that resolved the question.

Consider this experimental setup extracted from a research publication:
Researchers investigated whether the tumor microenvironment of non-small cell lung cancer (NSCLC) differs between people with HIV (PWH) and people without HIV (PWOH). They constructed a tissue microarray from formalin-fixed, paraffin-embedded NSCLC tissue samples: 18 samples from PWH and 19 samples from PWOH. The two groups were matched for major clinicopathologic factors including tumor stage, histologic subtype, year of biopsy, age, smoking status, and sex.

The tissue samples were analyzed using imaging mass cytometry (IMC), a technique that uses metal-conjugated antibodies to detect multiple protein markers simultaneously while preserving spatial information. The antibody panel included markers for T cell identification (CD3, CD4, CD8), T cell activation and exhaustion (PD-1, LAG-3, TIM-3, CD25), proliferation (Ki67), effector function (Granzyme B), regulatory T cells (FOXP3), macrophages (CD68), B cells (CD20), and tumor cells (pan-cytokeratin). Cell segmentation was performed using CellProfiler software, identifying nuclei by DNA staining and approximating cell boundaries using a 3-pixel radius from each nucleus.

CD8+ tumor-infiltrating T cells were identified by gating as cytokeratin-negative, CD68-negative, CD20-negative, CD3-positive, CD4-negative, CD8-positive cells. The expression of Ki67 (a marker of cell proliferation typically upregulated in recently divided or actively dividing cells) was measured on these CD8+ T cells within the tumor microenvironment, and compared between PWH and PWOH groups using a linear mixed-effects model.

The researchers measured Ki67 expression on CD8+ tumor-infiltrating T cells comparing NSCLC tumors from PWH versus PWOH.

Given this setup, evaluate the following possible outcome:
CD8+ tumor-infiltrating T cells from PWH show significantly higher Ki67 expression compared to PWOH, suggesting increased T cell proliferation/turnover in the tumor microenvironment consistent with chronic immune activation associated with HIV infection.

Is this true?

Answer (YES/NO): YES